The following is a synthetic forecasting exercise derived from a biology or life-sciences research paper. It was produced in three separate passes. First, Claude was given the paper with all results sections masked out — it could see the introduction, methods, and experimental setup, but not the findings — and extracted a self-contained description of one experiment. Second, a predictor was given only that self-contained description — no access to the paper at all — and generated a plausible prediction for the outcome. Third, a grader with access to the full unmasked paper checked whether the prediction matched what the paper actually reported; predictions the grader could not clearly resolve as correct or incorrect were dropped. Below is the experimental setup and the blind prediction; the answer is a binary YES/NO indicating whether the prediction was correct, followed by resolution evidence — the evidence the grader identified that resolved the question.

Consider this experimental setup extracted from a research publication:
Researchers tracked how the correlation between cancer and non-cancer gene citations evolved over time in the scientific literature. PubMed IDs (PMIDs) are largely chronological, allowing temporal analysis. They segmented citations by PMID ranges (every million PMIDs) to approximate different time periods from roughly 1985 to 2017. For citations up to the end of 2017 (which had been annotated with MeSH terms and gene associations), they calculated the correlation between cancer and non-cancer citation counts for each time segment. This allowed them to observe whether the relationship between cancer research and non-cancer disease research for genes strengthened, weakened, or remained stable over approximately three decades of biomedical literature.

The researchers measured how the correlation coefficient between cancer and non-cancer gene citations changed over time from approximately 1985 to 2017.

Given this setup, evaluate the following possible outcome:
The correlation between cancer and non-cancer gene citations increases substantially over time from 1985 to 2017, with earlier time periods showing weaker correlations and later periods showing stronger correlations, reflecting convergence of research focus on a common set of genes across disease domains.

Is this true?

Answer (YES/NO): YES